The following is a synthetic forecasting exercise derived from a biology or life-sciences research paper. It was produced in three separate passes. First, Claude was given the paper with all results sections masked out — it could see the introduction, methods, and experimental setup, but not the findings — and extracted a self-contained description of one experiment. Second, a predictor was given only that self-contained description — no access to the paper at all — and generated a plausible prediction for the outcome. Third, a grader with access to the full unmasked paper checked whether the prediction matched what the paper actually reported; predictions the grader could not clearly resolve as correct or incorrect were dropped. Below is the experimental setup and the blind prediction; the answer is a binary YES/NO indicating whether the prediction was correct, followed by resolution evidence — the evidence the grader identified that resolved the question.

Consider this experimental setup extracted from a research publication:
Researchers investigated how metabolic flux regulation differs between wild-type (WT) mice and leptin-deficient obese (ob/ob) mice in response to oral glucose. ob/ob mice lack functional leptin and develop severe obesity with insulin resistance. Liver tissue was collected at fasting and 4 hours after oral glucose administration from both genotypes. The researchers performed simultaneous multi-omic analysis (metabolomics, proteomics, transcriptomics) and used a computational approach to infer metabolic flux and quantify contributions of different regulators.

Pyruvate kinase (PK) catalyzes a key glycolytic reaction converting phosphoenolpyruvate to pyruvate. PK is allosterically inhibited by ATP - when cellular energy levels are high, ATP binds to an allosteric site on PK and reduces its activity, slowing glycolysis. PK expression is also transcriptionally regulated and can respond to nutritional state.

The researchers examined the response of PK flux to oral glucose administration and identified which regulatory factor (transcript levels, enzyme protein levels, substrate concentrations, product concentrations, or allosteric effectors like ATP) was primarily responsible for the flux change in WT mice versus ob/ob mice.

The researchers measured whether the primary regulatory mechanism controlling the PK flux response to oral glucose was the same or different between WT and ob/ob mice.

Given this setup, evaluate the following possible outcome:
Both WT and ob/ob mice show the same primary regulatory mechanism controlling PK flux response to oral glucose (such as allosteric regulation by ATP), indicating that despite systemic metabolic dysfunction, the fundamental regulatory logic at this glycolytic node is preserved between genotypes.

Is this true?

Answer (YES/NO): NO